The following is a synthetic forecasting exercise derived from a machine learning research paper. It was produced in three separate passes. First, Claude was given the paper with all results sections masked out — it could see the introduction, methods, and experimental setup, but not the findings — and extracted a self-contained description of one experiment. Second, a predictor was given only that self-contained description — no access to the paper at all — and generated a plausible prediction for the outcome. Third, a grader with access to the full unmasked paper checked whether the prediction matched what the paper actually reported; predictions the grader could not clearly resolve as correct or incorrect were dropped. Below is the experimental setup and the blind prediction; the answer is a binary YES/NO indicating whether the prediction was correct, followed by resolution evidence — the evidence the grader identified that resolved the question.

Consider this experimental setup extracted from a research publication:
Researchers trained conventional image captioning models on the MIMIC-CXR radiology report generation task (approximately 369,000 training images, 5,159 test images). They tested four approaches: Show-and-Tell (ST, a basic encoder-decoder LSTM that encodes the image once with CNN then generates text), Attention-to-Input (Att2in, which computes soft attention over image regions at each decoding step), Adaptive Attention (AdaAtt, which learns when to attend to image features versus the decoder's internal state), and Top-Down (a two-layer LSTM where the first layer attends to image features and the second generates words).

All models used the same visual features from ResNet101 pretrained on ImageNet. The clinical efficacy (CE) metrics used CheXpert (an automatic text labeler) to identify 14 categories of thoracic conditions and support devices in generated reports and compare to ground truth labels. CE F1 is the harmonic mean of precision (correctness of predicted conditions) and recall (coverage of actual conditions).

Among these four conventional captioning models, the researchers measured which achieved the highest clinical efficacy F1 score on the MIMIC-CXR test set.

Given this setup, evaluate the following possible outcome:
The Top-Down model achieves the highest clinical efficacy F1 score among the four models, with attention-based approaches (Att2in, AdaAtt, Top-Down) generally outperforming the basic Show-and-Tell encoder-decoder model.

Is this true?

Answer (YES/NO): NO